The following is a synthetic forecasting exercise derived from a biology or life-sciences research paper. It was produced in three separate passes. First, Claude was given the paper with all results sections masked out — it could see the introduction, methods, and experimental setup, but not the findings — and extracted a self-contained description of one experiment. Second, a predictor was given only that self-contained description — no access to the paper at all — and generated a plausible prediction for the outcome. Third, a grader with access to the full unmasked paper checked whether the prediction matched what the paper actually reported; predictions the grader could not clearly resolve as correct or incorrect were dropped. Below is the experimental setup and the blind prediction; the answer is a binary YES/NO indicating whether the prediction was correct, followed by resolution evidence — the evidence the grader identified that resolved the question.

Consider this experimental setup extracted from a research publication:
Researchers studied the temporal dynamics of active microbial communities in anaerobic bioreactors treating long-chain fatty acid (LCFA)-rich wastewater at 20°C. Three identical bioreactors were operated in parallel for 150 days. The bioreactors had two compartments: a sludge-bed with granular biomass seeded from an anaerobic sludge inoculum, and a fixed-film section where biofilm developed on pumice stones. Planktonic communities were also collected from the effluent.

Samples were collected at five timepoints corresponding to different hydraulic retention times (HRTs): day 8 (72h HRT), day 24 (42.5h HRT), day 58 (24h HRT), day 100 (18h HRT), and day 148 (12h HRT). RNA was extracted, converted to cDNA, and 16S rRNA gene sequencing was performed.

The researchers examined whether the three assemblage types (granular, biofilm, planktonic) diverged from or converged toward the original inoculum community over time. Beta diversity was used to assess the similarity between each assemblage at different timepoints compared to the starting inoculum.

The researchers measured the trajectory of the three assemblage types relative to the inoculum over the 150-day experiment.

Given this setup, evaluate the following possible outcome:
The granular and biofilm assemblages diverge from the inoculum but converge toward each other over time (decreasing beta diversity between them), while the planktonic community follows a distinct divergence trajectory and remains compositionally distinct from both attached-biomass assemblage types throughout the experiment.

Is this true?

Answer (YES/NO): NO